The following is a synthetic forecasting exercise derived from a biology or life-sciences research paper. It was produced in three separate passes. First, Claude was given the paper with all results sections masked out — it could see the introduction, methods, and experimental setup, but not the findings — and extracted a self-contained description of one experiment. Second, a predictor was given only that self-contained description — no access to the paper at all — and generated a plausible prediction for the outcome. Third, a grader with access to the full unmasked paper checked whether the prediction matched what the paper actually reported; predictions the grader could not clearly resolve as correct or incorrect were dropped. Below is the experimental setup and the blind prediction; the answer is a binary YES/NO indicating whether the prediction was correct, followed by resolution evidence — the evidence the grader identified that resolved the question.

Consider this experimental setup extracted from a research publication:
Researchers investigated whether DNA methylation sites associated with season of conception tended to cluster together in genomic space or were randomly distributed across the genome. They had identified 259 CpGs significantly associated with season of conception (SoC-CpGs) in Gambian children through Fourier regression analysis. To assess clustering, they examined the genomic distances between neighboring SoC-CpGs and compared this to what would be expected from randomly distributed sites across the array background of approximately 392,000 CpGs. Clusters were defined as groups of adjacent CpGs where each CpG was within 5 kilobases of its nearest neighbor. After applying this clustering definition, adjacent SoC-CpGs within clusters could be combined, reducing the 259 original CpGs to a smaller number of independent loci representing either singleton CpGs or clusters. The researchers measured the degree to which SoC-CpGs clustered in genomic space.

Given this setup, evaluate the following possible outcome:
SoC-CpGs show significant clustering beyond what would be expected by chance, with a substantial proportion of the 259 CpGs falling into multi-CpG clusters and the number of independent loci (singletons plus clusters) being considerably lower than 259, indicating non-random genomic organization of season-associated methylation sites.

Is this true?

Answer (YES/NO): YES